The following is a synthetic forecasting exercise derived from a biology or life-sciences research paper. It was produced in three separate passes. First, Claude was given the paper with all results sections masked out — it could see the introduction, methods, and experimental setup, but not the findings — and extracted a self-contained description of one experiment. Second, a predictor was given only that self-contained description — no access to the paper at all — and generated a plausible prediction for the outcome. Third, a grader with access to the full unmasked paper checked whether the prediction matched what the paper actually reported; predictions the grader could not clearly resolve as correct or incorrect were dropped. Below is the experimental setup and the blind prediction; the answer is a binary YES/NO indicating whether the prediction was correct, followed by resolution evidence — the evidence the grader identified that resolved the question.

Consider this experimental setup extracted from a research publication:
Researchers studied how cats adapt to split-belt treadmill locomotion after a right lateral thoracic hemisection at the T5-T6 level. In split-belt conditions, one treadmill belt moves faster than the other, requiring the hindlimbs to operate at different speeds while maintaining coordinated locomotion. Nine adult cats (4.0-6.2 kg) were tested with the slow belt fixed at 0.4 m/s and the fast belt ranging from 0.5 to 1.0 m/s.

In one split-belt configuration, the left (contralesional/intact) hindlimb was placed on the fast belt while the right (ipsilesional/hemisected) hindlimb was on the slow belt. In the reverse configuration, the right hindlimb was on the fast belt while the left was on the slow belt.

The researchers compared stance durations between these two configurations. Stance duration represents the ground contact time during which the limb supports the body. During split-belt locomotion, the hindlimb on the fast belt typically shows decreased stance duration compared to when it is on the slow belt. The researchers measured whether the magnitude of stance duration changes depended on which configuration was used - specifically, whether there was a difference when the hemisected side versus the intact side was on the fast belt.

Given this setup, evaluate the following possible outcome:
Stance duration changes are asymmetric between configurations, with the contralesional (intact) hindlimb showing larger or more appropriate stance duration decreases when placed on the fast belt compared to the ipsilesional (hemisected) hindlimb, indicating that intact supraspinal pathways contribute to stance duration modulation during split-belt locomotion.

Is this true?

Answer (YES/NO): YES